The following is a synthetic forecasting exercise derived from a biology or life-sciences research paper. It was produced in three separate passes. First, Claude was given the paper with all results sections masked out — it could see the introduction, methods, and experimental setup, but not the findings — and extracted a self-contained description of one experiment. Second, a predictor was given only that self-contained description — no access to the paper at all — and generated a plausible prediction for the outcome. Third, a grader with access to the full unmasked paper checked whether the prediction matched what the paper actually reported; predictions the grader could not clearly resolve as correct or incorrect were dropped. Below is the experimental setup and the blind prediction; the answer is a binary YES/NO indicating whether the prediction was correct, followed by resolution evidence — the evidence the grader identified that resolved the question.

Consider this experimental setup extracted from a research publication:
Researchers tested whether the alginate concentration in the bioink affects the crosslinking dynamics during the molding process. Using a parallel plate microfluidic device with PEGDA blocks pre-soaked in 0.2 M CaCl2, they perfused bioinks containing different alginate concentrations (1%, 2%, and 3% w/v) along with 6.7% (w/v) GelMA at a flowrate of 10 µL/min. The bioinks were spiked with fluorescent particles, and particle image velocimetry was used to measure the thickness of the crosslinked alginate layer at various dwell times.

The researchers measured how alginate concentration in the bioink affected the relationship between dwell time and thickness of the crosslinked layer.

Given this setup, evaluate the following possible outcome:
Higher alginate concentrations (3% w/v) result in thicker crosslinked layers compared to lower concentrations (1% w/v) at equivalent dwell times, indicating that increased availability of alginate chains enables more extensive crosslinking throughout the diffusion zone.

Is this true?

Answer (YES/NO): NO